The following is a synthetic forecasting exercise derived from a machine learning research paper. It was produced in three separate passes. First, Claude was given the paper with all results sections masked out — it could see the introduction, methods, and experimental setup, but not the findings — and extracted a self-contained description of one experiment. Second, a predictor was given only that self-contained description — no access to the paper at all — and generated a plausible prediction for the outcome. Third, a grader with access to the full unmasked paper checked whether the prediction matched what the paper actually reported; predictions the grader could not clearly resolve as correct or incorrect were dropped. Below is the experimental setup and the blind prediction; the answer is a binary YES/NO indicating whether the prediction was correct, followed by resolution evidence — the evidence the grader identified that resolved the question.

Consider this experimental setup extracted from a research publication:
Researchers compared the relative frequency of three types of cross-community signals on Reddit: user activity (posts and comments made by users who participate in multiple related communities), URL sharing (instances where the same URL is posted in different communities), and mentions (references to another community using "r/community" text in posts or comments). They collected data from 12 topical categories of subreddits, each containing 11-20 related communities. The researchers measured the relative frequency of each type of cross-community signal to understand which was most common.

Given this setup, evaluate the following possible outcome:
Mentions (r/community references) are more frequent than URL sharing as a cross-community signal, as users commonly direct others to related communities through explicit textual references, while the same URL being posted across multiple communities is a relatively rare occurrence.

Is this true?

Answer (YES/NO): YES